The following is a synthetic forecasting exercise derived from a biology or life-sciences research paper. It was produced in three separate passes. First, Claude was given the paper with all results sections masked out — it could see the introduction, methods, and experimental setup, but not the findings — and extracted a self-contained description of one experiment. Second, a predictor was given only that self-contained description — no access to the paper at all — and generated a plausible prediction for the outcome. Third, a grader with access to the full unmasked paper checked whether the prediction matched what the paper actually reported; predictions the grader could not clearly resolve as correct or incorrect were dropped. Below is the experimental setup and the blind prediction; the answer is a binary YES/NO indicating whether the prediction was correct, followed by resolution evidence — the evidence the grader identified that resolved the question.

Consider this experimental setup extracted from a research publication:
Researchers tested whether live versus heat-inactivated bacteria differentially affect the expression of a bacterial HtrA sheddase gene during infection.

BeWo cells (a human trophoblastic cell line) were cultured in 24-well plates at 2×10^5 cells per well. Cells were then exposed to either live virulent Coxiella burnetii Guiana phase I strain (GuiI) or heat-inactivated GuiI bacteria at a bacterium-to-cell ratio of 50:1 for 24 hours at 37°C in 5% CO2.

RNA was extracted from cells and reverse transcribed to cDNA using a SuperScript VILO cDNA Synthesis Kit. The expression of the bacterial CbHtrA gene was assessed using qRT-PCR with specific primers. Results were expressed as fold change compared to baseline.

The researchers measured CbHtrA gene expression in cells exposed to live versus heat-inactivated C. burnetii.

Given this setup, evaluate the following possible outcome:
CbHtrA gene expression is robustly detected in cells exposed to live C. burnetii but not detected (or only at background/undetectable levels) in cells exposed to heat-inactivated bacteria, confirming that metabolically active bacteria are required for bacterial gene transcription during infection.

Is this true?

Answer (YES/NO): YES